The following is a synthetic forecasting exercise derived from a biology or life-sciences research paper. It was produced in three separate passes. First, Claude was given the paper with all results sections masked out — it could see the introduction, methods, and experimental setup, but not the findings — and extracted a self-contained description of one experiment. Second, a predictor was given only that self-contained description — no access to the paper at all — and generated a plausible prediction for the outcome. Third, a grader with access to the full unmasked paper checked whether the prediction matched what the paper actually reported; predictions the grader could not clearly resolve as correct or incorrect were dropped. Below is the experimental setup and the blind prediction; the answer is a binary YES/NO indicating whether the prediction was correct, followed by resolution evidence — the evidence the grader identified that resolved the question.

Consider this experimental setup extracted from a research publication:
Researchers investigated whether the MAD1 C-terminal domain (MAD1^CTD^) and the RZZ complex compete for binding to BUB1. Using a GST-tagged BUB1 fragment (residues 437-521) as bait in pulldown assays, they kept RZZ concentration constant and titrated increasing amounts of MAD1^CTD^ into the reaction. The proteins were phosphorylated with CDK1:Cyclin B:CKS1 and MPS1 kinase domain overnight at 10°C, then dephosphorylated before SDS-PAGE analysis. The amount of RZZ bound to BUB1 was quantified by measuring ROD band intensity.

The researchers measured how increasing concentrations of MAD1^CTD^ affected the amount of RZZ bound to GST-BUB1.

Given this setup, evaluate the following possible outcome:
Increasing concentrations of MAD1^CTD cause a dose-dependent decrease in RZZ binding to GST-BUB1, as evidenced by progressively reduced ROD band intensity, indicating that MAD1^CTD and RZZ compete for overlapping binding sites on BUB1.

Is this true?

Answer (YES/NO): YES